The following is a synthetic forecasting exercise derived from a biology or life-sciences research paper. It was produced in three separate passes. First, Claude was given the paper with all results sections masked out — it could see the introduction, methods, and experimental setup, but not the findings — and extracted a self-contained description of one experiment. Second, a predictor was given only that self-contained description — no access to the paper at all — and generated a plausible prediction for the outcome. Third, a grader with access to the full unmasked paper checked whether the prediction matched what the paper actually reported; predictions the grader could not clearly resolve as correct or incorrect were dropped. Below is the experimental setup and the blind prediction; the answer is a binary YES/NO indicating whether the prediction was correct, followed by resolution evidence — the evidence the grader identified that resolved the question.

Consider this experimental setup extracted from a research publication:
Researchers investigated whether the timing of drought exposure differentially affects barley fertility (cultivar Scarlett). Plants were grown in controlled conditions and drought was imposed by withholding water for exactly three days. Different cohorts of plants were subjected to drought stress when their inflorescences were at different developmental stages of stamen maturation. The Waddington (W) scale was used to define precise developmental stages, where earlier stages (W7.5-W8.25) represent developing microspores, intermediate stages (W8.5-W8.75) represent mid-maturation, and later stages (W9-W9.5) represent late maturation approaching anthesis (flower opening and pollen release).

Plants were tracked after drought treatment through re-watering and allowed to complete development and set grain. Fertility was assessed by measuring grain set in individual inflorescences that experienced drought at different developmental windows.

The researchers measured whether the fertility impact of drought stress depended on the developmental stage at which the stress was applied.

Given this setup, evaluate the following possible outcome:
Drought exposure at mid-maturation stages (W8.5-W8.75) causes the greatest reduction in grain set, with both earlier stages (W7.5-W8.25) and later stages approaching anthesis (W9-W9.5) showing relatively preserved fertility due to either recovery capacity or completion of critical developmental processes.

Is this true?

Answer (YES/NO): NO